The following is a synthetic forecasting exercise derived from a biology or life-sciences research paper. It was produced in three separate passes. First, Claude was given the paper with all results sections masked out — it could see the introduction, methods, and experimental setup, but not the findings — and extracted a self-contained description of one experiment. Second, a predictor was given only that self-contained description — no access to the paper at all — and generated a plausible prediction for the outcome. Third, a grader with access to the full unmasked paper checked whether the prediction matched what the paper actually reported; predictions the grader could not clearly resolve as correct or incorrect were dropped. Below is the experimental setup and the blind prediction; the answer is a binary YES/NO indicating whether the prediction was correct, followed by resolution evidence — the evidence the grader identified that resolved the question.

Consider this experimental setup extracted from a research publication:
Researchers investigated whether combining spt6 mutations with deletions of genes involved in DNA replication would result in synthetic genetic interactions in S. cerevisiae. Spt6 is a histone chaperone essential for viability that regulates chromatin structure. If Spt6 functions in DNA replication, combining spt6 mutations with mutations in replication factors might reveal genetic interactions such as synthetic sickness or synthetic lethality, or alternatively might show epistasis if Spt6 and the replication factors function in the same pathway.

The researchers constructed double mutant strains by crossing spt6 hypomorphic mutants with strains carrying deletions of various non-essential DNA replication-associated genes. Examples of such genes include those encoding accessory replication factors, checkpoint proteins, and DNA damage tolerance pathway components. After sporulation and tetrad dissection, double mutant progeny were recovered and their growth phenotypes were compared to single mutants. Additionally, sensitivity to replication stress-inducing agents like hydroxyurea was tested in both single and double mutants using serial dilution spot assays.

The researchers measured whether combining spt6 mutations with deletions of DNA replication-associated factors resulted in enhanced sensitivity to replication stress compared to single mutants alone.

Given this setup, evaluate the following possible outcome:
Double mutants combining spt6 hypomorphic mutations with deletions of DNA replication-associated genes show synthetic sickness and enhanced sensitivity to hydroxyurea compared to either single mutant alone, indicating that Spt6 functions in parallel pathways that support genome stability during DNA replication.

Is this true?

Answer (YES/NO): YES